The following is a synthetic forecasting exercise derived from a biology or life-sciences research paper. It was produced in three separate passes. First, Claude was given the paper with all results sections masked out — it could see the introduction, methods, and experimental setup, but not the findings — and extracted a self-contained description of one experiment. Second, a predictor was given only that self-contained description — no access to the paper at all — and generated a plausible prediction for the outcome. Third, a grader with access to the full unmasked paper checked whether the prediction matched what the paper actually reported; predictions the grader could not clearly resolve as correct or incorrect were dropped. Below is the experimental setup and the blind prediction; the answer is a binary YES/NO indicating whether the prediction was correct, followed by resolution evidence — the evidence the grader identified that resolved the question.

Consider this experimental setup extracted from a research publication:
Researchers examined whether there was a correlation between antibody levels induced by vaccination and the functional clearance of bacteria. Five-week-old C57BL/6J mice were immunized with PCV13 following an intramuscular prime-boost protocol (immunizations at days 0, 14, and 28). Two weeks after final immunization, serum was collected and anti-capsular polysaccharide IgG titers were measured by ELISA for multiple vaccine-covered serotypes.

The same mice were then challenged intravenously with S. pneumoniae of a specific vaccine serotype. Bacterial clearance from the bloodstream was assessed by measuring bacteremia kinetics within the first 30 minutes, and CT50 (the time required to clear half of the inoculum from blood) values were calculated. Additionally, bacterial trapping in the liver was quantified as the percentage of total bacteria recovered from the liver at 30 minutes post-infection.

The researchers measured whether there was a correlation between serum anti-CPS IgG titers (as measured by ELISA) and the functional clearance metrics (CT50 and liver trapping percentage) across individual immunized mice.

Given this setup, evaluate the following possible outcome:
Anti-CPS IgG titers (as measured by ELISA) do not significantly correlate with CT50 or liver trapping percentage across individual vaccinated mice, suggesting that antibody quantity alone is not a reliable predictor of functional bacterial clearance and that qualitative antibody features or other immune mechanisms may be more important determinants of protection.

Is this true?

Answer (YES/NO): YES